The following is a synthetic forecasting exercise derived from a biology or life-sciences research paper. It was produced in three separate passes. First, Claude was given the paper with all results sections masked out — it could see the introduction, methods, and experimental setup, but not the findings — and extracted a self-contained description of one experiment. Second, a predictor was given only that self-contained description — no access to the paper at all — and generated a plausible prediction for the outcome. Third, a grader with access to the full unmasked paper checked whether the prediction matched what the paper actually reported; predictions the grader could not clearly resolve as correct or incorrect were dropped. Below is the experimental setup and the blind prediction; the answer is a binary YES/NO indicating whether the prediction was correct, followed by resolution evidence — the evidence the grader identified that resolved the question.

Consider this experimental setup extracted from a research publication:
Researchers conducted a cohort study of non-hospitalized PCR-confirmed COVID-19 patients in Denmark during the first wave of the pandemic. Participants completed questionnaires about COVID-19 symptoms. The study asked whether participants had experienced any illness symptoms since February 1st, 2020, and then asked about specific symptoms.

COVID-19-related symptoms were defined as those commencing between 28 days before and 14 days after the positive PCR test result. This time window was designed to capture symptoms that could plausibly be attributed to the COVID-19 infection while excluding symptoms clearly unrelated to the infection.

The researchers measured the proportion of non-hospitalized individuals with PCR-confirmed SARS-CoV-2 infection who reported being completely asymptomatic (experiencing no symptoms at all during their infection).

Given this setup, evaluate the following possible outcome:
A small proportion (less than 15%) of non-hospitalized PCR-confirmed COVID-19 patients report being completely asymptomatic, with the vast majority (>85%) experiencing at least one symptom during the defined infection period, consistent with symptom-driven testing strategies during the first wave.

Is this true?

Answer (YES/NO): NO